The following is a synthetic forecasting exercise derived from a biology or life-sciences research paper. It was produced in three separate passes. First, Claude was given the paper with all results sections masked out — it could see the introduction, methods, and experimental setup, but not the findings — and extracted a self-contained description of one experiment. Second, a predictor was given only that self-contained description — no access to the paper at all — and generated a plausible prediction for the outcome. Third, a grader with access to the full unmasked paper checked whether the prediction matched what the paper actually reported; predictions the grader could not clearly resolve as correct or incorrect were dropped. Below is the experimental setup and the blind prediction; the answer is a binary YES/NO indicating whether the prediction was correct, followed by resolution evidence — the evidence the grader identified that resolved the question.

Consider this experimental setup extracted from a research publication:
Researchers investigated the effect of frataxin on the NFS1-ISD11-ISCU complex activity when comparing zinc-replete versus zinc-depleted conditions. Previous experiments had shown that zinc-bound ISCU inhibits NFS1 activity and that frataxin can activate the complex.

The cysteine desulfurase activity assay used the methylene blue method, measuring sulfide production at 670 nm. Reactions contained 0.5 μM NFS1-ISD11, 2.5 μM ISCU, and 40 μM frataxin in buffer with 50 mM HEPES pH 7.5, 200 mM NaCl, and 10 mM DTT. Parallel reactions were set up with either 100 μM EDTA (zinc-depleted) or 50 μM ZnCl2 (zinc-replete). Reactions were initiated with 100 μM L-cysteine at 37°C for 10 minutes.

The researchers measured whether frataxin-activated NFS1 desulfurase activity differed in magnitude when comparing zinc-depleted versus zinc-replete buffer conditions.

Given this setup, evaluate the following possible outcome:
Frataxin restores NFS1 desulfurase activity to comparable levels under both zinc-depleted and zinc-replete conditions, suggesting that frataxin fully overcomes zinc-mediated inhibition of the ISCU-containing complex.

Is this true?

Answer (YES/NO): NO